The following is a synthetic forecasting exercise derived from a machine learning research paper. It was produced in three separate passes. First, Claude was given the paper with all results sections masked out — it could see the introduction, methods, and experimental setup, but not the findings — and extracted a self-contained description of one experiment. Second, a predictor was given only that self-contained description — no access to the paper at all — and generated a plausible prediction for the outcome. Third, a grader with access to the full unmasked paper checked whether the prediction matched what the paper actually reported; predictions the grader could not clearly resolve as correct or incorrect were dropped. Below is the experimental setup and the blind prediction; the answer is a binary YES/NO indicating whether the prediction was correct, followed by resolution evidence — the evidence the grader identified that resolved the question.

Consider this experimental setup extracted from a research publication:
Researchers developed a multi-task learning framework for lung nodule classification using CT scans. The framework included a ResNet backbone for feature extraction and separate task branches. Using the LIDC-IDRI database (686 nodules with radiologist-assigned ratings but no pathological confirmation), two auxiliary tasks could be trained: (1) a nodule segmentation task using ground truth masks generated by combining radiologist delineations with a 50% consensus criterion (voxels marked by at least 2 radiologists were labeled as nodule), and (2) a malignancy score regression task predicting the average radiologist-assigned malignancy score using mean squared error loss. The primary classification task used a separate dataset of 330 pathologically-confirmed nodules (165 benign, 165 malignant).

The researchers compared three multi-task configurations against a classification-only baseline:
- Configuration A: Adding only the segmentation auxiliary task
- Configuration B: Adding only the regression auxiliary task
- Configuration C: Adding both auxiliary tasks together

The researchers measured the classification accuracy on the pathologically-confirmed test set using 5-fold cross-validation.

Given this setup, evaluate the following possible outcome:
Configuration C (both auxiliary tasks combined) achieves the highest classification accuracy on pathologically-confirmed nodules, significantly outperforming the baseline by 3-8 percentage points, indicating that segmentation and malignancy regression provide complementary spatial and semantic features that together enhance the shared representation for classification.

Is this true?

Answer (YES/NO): YES